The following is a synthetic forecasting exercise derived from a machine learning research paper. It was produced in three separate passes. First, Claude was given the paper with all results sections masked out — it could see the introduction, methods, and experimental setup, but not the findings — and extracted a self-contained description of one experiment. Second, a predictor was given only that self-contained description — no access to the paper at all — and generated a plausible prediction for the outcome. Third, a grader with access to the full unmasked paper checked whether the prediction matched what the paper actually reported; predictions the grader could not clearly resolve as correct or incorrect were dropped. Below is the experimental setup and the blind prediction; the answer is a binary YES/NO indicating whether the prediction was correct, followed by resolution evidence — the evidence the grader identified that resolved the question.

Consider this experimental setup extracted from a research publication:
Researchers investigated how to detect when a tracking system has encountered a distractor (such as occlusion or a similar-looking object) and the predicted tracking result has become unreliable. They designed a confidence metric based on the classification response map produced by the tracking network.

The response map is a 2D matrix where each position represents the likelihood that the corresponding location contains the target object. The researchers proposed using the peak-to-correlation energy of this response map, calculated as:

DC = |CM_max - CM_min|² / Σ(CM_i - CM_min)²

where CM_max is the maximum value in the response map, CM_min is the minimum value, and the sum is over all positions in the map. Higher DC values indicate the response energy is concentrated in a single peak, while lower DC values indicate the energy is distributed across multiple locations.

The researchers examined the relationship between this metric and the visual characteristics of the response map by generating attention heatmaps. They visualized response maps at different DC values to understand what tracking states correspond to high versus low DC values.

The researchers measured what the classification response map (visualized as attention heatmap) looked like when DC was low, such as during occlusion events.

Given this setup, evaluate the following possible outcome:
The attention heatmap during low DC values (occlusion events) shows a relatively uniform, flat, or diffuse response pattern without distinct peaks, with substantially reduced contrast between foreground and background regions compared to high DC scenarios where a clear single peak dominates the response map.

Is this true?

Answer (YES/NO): NO